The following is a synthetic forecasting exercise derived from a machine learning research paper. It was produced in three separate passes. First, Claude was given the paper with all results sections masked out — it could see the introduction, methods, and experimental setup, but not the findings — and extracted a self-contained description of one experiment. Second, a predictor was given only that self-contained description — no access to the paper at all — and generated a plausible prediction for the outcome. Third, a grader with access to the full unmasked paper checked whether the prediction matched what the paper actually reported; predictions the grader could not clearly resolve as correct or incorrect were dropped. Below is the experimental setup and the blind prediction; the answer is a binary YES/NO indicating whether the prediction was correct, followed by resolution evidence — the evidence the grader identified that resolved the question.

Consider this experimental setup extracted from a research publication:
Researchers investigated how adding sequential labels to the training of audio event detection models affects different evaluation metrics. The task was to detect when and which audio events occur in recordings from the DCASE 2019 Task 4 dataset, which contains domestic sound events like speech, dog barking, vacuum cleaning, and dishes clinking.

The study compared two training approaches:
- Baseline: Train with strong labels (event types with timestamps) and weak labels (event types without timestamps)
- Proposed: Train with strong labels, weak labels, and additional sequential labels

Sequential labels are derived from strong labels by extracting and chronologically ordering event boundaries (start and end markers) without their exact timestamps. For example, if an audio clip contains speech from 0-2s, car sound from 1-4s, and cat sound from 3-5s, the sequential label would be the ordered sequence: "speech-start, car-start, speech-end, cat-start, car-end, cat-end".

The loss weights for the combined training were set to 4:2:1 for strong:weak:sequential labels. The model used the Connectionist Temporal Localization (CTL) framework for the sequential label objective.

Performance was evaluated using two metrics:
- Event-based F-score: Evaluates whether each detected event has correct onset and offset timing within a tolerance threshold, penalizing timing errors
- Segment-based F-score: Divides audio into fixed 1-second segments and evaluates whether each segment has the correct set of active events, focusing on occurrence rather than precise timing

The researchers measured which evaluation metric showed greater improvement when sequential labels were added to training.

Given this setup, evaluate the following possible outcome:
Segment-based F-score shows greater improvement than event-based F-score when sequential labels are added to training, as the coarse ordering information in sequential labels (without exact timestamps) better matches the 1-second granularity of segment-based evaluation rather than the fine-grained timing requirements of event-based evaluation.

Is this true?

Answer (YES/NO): YES